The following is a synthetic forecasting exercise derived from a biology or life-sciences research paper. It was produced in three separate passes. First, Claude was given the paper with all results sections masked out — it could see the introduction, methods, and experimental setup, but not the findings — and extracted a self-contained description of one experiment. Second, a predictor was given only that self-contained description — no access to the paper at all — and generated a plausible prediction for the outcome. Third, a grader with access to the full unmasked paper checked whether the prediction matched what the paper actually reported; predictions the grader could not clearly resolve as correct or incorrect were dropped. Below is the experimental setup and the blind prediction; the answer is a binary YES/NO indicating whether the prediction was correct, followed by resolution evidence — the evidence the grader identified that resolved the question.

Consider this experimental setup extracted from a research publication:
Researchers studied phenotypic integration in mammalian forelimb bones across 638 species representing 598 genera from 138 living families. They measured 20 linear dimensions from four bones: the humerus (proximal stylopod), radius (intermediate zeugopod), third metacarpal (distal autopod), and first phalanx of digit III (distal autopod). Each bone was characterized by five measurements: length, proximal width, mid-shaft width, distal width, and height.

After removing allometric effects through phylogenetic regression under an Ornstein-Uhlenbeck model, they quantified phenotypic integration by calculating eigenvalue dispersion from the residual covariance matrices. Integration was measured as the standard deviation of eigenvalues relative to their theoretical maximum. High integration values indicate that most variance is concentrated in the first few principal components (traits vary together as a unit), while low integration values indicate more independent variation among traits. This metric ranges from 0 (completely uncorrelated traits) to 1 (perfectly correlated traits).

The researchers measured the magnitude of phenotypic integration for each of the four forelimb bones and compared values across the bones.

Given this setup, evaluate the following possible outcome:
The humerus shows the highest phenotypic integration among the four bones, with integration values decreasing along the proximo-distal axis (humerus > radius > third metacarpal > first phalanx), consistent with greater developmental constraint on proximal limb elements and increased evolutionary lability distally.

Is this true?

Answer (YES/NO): NO